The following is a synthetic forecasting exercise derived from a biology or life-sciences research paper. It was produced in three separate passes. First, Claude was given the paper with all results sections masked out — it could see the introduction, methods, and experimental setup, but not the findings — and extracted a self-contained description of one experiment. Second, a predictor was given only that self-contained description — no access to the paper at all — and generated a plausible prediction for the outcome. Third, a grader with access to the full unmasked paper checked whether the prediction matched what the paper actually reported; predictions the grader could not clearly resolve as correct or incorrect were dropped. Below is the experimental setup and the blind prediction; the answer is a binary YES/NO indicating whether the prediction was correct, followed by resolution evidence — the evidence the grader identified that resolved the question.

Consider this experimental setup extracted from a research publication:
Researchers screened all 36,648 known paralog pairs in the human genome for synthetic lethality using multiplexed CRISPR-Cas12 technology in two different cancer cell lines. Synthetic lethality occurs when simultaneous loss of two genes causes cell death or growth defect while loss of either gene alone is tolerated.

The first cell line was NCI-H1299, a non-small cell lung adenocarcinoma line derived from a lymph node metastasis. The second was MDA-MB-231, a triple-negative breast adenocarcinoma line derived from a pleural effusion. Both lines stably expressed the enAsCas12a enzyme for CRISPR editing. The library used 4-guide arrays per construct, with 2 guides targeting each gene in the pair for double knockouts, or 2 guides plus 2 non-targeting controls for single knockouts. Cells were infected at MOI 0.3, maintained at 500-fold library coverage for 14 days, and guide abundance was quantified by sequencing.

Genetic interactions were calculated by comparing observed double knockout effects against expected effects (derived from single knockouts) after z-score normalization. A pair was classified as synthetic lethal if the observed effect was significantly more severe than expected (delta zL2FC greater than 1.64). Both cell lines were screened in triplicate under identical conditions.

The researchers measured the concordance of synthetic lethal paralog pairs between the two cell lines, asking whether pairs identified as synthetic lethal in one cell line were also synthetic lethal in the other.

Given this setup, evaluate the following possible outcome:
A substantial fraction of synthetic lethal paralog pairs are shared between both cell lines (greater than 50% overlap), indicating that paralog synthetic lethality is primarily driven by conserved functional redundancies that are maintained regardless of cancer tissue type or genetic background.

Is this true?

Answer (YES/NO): NO